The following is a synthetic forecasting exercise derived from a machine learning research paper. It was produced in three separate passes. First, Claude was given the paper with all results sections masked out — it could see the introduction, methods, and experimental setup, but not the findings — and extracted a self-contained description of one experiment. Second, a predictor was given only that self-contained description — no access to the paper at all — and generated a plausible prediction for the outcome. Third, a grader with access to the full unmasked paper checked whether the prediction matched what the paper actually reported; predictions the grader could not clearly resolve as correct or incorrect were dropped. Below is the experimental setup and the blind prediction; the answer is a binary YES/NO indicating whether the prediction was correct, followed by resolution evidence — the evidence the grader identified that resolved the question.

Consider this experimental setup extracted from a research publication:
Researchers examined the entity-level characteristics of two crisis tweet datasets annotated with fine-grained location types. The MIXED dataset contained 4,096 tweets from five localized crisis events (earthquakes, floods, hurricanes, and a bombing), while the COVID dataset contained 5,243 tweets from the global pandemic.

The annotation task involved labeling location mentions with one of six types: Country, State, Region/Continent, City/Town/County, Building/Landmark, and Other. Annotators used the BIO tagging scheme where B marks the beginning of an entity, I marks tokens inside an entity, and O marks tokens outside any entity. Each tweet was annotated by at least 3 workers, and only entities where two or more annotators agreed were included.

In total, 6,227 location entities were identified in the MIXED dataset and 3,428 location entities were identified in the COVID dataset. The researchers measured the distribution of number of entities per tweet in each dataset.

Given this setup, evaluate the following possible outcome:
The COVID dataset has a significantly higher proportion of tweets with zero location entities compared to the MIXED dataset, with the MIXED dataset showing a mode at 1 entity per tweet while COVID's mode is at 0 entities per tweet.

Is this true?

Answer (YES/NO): NO